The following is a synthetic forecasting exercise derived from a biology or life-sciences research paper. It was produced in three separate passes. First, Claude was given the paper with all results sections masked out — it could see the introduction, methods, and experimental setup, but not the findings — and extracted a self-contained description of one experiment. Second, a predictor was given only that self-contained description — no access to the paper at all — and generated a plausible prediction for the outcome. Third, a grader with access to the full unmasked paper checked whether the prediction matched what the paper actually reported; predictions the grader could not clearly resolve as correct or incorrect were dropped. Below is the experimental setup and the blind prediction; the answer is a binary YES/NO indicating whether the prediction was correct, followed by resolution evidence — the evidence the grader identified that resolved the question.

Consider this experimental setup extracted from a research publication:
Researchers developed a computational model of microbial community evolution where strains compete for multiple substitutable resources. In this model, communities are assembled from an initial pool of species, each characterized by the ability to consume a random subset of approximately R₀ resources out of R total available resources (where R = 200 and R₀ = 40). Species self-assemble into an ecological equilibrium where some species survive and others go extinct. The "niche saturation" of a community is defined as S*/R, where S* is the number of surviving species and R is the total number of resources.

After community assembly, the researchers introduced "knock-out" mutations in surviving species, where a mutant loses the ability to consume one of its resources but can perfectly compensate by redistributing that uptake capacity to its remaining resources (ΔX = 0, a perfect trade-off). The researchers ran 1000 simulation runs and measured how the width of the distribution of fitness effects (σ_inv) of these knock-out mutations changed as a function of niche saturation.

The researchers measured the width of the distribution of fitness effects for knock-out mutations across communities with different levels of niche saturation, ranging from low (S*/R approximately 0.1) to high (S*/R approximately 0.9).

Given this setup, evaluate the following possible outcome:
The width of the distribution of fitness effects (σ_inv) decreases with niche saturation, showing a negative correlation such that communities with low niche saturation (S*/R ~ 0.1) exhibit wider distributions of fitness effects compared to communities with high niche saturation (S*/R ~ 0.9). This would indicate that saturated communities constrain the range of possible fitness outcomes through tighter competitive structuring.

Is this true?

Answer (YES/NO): YES